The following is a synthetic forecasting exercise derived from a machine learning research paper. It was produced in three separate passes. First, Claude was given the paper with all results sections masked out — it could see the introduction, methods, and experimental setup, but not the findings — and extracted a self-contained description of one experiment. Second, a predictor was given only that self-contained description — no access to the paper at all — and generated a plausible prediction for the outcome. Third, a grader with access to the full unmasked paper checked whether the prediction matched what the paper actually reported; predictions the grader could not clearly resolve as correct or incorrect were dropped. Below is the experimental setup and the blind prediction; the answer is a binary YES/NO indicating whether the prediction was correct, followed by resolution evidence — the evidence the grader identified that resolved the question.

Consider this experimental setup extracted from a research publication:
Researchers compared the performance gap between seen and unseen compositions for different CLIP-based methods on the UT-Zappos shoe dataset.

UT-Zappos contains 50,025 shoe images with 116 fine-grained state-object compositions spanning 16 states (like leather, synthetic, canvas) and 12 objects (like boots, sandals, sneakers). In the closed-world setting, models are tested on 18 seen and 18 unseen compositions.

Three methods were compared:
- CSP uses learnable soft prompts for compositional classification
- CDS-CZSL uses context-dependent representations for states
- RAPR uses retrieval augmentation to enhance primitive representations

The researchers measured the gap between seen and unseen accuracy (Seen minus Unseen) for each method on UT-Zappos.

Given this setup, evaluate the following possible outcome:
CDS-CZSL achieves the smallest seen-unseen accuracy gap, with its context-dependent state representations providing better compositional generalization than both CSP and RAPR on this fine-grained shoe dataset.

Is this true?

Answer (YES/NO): NO